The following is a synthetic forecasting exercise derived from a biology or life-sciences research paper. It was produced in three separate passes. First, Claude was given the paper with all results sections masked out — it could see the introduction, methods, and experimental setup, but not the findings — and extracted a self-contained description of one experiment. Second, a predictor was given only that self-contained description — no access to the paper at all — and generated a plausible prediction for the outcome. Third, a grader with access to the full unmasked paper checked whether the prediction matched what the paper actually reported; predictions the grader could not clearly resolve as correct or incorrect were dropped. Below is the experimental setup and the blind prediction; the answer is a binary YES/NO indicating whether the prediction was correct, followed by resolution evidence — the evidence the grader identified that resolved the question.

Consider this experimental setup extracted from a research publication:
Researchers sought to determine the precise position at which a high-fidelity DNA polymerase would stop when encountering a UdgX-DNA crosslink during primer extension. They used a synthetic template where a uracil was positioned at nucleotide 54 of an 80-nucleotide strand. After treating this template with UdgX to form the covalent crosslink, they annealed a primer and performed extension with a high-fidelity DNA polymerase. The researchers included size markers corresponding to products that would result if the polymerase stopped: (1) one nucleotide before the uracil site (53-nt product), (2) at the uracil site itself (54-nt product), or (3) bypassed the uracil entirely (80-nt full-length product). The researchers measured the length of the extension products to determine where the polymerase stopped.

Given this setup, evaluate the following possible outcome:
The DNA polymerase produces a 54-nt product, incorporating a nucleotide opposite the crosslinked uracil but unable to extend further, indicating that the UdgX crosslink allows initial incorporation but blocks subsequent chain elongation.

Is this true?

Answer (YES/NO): NO